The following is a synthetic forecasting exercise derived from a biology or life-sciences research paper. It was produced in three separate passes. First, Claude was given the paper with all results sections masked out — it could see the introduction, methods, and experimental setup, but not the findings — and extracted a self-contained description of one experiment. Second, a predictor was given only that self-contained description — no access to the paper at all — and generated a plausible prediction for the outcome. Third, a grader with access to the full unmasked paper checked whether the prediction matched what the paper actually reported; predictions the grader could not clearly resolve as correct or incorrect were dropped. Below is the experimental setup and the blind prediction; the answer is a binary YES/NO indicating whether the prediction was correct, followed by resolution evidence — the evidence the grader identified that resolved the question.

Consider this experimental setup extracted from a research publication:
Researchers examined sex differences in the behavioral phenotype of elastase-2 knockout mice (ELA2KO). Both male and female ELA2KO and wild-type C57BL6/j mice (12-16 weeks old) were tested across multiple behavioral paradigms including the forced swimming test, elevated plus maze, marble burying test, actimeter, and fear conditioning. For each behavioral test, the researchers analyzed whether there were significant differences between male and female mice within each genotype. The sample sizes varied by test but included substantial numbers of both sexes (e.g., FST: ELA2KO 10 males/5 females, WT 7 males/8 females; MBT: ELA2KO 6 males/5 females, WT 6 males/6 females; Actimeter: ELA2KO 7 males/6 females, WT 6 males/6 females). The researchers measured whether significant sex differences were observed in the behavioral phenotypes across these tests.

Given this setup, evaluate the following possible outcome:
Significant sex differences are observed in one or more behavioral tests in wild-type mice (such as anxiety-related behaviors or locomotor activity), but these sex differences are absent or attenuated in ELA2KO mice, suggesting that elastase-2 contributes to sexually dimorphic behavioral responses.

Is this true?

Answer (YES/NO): NO